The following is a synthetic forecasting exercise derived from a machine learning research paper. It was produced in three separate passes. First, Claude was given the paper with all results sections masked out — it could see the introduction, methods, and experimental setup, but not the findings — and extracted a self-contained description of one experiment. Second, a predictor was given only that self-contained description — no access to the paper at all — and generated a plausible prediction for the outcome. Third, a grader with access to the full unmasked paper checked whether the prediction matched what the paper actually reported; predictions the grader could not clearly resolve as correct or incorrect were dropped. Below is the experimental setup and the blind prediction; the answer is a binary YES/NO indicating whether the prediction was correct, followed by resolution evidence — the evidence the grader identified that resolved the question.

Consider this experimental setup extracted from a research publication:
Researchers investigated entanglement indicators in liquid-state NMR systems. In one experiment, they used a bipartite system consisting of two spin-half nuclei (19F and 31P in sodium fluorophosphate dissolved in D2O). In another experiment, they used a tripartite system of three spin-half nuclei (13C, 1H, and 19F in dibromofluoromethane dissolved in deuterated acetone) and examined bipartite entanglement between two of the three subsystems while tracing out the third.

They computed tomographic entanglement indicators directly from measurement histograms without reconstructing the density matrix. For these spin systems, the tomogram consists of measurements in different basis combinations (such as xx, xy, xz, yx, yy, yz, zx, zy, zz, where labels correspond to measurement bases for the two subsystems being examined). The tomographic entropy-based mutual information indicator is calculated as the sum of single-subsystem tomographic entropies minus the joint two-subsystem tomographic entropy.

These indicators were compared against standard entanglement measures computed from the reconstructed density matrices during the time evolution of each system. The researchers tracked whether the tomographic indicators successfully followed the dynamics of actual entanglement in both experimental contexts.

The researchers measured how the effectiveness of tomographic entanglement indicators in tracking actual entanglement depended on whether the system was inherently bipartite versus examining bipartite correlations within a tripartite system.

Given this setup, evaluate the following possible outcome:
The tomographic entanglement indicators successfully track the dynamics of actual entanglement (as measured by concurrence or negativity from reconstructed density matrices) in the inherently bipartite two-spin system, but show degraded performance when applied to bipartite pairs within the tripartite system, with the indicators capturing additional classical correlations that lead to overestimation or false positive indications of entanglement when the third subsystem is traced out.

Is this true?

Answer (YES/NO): NO